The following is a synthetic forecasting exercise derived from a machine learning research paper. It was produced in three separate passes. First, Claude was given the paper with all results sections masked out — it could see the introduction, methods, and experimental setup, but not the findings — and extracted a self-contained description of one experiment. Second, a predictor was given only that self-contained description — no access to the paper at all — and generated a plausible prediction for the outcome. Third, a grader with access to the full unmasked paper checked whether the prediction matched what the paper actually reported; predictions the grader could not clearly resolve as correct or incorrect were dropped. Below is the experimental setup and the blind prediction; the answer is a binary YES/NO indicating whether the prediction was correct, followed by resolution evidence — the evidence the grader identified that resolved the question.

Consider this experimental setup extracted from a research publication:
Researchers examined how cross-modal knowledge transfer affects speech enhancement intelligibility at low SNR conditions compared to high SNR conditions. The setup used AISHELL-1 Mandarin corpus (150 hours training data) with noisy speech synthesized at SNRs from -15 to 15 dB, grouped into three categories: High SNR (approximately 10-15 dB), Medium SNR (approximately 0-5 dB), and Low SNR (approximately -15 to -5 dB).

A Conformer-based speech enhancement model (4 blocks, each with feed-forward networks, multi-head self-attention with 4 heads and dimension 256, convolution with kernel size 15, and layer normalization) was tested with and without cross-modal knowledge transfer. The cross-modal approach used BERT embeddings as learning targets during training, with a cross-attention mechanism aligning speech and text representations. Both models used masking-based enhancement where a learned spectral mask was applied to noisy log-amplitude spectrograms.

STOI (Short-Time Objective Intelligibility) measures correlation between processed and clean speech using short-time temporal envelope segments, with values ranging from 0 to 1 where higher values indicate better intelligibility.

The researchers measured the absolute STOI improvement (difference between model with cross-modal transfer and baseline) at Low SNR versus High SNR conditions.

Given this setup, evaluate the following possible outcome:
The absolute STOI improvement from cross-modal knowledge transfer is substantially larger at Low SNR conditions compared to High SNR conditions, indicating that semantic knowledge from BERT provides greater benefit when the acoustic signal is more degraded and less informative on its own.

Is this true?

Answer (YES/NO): YES